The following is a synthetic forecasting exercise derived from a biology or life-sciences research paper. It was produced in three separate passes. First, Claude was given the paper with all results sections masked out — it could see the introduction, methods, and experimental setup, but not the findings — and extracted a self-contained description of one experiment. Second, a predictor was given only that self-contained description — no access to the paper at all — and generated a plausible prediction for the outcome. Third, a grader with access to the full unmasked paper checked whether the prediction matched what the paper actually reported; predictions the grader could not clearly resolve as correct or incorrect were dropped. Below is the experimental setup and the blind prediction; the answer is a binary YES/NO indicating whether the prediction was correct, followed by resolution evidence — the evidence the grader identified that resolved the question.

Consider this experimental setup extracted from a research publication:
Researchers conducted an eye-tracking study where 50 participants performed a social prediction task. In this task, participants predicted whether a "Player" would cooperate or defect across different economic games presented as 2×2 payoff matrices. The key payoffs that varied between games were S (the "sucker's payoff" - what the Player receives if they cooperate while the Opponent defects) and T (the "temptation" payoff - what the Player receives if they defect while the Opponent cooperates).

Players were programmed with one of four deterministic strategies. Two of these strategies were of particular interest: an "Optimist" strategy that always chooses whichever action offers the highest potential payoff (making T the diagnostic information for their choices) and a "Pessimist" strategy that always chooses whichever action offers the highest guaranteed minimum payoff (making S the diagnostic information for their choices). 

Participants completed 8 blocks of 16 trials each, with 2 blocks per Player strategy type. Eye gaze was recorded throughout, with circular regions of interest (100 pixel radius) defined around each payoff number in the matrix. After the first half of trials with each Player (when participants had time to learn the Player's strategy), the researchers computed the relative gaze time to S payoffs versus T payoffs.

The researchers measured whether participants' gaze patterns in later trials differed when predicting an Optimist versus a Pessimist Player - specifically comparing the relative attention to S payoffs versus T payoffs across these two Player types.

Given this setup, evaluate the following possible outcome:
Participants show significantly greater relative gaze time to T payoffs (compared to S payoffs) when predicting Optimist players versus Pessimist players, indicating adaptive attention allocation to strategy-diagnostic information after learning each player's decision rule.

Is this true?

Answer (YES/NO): YES